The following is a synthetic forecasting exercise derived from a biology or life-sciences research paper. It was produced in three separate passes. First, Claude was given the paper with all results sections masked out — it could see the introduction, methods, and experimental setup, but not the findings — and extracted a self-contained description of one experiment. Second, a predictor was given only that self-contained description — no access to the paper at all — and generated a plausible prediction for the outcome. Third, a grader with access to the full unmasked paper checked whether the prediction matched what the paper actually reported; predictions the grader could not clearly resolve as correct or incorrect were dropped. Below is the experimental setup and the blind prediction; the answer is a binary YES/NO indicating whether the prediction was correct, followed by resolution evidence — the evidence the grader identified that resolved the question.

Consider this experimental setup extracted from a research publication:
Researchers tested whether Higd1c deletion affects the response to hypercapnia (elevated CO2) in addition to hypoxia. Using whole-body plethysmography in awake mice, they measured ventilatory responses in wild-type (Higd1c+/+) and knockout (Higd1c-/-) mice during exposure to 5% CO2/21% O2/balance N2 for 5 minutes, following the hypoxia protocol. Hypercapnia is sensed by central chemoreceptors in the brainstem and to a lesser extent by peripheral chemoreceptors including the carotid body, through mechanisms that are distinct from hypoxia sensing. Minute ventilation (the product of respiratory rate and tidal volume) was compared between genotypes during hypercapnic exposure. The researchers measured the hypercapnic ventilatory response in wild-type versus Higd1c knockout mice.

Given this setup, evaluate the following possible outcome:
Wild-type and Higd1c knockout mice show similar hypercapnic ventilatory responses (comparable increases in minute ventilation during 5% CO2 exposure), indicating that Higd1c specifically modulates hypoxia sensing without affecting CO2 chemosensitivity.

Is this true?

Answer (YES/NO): YES